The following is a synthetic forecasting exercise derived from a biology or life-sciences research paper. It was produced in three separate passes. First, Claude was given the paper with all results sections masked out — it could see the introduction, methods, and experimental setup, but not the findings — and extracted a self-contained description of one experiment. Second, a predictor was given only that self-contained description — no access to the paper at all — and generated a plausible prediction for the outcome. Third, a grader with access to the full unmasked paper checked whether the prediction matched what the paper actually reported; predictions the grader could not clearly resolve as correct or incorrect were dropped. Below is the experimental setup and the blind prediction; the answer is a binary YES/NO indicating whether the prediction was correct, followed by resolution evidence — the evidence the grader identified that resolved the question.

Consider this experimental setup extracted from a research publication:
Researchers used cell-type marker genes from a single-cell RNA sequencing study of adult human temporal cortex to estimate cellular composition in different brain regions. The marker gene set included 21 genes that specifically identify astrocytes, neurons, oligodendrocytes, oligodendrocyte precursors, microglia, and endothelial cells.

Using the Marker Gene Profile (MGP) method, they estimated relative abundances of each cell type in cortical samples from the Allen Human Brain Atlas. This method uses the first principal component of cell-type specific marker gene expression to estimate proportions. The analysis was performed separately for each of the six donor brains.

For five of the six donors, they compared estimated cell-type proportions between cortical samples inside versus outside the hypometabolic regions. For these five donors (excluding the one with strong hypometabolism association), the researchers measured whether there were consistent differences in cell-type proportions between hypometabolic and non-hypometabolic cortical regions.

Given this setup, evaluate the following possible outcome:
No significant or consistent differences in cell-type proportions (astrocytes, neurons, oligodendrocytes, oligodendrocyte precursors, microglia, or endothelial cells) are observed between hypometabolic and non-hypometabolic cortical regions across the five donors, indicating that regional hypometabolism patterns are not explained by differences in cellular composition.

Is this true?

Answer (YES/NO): NO